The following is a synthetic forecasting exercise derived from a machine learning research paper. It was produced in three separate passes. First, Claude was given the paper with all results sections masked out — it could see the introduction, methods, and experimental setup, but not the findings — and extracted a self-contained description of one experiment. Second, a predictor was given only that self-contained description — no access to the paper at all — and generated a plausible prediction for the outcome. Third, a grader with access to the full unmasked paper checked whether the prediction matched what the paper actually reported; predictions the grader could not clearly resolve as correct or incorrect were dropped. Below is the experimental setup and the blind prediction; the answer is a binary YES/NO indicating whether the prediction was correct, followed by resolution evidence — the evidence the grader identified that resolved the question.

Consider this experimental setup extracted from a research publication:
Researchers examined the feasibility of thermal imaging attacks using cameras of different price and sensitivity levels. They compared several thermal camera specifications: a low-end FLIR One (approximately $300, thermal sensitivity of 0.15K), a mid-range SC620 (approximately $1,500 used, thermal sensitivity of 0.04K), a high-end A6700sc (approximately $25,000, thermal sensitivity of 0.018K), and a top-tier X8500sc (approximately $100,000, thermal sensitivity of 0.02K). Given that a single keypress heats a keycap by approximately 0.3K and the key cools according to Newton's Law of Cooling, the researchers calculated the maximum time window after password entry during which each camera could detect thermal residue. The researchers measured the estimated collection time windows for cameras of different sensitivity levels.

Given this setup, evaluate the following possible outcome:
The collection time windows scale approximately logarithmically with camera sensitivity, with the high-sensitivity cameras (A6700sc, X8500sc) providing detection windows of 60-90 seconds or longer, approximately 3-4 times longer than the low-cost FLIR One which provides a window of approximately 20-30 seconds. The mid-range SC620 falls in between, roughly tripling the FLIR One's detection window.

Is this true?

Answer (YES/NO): NO